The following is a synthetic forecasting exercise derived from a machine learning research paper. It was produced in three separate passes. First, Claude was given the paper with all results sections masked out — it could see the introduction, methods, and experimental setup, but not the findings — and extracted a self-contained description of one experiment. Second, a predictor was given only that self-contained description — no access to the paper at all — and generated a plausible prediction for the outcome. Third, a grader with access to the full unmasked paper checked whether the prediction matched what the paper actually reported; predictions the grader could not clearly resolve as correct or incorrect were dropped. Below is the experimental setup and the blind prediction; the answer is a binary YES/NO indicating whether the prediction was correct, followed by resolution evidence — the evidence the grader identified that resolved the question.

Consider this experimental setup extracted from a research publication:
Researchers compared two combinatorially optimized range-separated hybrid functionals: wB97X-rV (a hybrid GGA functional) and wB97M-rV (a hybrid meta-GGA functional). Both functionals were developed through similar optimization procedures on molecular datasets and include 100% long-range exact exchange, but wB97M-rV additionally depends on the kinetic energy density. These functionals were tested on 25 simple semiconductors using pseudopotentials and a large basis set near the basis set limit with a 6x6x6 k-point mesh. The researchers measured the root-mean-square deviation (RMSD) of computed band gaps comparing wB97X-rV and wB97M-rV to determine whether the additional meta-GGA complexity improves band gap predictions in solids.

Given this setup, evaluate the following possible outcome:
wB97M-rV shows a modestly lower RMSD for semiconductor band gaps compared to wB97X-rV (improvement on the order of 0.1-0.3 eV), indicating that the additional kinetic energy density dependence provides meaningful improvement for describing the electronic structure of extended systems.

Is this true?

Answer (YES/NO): NO